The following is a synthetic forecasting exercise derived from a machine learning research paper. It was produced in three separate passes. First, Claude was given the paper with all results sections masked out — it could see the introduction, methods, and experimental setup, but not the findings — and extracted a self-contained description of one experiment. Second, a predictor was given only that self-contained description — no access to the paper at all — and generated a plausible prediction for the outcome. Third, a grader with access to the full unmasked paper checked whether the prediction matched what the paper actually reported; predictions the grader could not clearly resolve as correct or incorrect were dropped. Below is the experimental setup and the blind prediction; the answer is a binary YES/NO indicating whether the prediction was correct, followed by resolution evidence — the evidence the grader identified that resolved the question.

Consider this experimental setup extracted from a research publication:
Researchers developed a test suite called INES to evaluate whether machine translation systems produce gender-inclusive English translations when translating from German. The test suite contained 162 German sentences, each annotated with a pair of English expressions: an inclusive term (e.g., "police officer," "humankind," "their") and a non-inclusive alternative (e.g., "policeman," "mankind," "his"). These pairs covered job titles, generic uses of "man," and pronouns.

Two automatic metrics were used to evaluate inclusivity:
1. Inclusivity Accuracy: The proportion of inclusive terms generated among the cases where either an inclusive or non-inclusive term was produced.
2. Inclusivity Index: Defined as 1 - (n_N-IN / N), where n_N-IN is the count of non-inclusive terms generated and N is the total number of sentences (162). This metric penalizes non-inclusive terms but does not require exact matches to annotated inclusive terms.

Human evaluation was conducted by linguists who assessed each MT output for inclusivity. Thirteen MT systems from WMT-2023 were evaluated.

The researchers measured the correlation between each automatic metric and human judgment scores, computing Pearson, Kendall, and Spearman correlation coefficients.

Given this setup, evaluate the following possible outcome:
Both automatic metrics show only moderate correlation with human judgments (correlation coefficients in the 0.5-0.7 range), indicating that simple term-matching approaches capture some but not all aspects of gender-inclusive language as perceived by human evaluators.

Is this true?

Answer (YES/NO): NO